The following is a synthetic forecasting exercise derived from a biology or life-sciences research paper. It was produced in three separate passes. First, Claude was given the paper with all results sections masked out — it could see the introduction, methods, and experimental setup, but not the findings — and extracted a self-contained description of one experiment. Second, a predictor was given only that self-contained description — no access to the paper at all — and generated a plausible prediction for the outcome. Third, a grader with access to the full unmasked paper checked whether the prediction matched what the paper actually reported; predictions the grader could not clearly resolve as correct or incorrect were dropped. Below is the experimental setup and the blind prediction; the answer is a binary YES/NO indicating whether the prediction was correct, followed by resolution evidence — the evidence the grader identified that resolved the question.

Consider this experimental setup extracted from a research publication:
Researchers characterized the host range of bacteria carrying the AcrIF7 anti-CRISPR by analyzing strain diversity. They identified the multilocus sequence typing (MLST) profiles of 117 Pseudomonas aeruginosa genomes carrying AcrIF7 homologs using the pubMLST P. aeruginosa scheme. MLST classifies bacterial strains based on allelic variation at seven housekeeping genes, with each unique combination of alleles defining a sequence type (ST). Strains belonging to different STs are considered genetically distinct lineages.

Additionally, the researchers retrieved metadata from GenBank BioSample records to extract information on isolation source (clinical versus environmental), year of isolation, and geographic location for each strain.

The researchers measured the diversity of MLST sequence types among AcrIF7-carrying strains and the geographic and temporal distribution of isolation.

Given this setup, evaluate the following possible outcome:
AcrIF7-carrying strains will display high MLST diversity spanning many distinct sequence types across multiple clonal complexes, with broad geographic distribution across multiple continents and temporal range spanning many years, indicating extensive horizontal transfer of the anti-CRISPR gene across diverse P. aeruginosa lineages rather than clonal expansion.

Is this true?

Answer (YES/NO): YES